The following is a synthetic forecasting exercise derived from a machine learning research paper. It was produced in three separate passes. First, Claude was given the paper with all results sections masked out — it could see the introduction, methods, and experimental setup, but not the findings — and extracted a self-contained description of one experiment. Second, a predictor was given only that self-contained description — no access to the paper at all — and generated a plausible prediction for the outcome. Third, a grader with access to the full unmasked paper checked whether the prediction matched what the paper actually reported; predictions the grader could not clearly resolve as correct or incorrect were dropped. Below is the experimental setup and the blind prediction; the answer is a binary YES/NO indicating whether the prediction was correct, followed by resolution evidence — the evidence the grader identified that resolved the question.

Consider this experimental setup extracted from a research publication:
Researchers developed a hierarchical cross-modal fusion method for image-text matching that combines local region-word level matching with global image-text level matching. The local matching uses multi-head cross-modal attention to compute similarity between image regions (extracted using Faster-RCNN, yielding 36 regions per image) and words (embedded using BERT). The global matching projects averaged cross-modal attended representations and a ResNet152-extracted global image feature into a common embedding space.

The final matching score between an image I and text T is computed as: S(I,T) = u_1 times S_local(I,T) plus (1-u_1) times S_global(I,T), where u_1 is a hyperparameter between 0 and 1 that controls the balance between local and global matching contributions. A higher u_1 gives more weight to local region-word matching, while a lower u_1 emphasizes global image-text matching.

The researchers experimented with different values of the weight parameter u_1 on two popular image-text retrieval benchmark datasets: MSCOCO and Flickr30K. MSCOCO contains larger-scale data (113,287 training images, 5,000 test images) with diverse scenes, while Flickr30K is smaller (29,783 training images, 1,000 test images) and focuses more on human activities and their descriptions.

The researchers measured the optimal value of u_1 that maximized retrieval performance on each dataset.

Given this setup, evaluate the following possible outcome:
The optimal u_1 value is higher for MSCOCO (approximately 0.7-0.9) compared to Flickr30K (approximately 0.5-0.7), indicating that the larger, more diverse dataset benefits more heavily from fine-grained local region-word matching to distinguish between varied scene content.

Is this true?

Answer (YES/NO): YES